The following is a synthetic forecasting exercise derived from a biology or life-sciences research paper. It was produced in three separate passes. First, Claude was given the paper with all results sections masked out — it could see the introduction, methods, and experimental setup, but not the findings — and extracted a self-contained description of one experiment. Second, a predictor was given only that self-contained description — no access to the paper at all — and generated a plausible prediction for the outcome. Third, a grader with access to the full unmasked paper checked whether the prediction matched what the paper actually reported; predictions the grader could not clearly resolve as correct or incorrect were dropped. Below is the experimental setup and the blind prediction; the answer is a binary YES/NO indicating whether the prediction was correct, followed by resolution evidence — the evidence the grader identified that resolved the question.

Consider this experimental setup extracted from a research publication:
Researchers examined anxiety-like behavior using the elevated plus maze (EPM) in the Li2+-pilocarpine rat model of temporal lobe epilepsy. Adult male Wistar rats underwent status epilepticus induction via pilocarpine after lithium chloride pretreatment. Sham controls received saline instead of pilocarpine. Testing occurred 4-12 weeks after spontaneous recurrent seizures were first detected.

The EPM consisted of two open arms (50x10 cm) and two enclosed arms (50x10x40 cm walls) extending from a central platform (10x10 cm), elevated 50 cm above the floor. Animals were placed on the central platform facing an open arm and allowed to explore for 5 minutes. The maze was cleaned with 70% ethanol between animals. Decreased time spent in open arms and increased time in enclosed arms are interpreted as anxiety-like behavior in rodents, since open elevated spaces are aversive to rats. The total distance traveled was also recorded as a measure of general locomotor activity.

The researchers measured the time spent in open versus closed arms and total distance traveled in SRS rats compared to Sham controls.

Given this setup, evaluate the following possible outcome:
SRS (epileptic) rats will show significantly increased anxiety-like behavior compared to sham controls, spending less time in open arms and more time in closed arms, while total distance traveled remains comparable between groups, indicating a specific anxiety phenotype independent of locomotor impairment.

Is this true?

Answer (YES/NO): NO